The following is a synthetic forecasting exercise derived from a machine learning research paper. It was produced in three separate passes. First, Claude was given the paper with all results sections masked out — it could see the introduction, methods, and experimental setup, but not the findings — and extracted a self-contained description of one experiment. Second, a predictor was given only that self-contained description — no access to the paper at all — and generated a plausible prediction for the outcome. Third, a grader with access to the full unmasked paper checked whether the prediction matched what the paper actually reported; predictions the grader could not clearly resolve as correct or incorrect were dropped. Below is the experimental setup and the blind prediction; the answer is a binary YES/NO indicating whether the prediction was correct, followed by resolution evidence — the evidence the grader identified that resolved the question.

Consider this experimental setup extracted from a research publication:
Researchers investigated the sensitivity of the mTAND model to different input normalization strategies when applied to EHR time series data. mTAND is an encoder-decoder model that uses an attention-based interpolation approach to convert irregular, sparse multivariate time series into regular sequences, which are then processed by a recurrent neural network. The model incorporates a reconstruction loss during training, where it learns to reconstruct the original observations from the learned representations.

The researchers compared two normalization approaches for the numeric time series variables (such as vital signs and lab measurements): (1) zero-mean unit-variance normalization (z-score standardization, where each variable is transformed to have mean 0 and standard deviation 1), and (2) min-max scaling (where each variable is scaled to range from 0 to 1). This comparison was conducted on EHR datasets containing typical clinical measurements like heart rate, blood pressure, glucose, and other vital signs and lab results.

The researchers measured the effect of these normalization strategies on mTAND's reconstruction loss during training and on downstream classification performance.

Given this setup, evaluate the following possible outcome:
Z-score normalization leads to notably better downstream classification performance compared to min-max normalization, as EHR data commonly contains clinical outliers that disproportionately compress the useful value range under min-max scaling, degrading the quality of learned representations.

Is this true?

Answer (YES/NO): NO